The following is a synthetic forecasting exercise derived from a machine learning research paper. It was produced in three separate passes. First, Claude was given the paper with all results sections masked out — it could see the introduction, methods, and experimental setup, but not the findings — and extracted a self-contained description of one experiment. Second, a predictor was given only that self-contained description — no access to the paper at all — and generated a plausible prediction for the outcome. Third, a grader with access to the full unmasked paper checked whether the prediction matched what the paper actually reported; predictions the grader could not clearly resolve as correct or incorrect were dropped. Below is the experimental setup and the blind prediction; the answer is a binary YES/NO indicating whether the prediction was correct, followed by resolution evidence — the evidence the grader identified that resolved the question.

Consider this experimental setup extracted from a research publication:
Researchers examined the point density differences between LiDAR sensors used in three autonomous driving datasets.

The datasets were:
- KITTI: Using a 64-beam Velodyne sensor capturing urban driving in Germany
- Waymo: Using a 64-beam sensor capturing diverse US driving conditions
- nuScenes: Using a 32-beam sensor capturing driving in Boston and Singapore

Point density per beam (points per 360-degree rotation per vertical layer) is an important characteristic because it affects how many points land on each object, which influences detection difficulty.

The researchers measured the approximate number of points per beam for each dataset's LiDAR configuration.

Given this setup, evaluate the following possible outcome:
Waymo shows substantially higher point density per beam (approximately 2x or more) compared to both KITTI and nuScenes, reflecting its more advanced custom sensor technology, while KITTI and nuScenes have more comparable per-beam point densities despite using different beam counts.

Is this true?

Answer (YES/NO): NO